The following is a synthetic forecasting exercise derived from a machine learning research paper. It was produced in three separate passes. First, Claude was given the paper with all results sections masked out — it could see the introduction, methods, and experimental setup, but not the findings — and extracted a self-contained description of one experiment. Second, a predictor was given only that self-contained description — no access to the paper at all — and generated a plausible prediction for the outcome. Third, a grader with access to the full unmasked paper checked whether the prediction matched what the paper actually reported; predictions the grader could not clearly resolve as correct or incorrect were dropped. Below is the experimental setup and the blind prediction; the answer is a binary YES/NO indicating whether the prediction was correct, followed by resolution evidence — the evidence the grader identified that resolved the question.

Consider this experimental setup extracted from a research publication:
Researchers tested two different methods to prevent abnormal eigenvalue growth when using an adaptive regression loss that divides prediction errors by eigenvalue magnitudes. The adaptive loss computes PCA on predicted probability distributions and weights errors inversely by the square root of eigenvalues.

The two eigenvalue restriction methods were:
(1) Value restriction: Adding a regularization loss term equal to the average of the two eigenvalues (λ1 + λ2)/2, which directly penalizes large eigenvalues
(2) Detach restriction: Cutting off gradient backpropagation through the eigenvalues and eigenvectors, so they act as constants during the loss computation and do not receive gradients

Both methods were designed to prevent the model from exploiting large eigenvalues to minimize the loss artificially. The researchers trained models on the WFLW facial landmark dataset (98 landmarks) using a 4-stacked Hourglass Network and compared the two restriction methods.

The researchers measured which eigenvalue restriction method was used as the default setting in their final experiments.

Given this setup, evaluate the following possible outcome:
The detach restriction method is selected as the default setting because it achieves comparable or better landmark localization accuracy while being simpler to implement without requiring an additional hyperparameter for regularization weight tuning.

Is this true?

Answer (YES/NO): NO